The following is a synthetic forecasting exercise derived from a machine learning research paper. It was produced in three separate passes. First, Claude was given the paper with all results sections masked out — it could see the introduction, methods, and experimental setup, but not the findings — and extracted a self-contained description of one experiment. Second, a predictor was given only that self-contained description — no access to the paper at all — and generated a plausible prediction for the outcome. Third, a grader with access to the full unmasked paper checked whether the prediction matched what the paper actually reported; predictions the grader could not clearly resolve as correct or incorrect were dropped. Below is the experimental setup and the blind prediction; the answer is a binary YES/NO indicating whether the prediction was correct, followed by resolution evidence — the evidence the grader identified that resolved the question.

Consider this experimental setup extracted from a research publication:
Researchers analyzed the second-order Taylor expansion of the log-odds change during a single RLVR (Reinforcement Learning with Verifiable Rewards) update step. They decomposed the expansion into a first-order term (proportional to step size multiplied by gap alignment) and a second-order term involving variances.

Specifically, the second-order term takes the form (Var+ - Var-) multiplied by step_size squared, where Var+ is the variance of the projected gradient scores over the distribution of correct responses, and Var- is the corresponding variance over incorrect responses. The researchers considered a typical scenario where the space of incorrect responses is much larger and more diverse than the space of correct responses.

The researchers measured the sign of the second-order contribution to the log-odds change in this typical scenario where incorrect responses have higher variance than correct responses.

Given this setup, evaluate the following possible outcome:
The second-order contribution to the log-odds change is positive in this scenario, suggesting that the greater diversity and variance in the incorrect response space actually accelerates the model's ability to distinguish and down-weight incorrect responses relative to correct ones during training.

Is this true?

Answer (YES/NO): NO